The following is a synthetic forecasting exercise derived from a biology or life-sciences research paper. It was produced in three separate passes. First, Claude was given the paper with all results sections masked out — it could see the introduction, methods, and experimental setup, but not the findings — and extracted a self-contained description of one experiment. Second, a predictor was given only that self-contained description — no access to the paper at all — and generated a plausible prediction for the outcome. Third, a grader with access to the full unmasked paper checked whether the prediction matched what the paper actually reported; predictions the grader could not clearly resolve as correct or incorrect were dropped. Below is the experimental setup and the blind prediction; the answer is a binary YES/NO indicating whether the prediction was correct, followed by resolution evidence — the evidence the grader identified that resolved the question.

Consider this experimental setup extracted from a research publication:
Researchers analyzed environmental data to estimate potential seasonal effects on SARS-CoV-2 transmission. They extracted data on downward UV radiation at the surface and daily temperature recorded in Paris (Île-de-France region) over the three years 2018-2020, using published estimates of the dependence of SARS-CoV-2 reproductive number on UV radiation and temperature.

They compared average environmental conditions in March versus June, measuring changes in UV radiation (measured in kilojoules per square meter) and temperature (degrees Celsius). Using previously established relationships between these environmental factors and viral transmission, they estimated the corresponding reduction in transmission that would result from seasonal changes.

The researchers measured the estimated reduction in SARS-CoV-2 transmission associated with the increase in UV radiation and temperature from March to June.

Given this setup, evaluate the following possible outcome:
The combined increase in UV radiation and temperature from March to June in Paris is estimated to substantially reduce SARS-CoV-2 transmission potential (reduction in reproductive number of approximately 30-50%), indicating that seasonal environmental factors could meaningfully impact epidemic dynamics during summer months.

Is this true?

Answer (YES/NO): NO